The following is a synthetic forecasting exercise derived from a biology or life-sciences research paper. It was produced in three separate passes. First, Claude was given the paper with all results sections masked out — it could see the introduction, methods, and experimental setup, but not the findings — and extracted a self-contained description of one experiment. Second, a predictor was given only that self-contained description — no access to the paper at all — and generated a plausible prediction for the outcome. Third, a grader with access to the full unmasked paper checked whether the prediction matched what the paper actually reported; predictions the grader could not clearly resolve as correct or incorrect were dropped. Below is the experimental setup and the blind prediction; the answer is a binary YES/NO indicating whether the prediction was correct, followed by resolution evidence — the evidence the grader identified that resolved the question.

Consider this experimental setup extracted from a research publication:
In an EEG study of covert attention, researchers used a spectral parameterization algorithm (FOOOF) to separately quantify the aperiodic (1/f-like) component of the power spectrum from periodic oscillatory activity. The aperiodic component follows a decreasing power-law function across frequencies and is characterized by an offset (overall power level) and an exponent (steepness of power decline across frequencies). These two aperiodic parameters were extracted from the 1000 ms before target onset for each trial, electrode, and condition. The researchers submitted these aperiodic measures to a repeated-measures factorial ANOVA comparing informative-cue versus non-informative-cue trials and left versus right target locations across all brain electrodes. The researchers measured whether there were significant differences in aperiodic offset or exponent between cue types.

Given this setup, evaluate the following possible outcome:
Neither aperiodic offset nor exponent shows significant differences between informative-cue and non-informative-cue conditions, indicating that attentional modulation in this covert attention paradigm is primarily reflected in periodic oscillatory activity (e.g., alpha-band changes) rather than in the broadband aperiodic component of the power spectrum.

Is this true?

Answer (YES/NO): YES